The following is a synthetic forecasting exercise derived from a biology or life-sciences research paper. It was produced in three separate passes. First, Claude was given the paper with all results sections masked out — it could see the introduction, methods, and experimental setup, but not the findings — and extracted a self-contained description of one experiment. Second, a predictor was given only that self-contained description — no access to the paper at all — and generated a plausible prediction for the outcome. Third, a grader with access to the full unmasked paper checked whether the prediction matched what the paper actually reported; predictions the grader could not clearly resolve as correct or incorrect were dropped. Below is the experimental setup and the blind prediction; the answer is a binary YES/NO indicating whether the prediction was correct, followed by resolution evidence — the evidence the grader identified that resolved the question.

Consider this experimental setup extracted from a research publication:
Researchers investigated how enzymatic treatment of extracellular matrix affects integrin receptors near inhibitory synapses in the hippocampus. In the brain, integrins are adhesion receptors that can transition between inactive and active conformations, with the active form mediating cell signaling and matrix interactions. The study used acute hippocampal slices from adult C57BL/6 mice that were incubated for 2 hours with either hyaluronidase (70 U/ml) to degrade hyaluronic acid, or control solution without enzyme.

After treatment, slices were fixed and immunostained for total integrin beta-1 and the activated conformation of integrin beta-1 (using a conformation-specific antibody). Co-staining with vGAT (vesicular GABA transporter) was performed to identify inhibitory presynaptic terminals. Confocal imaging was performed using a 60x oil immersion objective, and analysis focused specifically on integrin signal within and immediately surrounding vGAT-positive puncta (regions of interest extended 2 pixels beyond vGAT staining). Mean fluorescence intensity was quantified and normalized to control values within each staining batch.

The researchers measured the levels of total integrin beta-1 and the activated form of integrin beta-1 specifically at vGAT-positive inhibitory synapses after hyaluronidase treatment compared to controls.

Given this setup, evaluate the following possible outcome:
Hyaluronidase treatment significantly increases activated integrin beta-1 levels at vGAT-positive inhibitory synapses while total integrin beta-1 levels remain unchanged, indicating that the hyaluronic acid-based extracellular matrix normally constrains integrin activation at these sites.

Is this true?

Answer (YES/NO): NO